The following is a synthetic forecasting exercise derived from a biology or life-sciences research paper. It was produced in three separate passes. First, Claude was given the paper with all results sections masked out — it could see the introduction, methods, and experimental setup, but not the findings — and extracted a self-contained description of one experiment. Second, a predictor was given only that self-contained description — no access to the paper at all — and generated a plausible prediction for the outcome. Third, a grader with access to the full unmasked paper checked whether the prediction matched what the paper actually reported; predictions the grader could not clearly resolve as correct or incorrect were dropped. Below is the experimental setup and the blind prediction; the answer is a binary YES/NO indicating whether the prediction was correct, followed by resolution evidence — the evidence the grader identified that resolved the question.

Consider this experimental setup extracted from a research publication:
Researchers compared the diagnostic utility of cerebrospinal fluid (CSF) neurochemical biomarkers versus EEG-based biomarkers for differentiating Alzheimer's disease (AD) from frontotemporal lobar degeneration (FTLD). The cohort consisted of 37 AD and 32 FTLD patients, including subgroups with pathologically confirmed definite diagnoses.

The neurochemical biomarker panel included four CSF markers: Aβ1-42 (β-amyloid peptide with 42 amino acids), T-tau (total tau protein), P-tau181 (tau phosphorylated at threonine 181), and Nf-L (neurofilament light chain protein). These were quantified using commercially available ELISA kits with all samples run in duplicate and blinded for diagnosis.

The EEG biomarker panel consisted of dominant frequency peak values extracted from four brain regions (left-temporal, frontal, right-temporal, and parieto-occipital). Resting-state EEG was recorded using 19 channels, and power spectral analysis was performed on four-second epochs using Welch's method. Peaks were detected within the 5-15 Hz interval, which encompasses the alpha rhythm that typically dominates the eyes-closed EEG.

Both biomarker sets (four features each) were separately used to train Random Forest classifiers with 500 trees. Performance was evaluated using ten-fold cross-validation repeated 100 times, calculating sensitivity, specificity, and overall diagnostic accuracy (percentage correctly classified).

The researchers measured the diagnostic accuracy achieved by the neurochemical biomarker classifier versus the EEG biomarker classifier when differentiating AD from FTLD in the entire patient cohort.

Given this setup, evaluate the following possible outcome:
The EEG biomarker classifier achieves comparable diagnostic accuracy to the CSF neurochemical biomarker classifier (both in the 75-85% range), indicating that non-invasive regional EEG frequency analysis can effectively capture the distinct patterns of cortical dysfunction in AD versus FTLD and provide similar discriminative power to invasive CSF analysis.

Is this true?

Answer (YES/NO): NO